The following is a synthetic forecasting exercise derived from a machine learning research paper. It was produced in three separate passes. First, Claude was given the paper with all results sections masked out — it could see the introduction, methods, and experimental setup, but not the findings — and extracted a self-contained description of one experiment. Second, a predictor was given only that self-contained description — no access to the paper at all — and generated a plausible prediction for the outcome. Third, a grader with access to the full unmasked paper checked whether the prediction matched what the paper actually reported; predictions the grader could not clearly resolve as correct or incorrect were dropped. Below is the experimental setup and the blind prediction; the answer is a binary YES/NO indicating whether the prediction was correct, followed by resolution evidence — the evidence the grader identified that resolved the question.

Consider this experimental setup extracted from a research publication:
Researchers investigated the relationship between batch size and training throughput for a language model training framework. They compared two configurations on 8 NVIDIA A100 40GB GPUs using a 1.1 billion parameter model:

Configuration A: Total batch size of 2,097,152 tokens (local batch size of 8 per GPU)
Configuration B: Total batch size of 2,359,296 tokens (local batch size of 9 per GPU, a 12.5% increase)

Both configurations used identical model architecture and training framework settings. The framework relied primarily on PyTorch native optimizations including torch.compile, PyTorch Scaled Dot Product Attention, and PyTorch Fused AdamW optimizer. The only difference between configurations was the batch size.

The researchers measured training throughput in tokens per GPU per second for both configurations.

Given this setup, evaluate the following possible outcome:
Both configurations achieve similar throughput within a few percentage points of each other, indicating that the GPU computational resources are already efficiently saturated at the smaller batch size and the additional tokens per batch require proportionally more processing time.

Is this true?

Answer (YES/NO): YES